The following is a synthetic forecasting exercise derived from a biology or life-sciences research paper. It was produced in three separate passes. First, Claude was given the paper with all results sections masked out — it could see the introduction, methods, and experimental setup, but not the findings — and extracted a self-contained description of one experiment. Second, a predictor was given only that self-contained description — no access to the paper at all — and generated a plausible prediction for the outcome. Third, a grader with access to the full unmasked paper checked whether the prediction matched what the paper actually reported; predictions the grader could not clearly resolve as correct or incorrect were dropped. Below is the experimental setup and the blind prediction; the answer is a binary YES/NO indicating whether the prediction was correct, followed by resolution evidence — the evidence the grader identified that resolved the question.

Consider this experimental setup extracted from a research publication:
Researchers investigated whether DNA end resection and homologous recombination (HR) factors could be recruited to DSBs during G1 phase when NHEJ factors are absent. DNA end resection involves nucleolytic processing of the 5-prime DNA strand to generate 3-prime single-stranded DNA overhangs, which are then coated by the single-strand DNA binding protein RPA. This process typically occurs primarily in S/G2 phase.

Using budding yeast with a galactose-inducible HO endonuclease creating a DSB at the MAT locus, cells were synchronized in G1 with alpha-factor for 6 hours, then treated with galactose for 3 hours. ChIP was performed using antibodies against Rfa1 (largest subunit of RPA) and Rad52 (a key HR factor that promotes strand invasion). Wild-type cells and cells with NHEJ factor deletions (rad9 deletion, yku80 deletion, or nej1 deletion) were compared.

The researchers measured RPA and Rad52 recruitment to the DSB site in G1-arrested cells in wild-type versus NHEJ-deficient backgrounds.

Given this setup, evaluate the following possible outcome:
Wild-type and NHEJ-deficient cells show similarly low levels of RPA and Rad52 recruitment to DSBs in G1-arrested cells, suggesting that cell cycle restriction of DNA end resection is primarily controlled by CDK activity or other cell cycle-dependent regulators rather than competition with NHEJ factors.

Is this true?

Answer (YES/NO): NO